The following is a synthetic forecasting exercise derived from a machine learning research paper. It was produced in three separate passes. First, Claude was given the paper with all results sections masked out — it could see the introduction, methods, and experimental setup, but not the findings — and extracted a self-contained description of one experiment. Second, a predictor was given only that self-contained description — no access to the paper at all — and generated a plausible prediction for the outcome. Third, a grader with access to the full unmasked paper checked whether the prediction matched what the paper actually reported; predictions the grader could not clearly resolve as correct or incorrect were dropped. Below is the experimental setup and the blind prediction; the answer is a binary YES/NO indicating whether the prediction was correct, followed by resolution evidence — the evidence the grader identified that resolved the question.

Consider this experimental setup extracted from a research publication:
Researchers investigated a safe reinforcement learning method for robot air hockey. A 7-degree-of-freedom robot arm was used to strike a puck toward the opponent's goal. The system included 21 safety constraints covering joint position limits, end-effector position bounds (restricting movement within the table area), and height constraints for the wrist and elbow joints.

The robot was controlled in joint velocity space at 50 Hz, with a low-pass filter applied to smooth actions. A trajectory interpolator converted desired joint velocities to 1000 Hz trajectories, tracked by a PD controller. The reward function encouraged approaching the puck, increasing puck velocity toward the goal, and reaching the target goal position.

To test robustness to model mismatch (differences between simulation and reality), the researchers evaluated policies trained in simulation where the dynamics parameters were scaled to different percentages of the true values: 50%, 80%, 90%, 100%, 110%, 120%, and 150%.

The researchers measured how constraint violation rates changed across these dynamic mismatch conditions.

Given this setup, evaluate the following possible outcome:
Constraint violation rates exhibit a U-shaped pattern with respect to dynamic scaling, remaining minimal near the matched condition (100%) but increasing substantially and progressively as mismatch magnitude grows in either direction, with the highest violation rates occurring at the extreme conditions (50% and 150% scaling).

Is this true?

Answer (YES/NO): NO